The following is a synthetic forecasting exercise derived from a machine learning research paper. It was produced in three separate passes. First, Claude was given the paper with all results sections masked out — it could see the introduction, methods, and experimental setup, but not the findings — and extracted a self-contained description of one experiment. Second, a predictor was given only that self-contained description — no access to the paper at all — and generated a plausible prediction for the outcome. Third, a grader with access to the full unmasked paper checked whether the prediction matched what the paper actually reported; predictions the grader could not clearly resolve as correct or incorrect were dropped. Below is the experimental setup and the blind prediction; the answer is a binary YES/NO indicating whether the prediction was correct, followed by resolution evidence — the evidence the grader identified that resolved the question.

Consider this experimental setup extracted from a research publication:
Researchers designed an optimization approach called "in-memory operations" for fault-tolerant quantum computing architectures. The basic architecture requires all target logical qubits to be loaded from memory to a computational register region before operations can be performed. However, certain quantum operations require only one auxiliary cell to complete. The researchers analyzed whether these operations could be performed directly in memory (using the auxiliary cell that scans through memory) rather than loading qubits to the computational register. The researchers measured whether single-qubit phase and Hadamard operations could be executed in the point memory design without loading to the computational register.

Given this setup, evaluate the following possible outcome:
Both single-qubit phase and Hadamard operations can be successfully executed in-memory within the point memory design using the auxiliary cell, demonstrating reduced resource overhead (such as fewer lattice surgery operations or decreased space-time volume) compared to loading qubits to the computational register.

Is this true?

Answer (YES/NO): YES